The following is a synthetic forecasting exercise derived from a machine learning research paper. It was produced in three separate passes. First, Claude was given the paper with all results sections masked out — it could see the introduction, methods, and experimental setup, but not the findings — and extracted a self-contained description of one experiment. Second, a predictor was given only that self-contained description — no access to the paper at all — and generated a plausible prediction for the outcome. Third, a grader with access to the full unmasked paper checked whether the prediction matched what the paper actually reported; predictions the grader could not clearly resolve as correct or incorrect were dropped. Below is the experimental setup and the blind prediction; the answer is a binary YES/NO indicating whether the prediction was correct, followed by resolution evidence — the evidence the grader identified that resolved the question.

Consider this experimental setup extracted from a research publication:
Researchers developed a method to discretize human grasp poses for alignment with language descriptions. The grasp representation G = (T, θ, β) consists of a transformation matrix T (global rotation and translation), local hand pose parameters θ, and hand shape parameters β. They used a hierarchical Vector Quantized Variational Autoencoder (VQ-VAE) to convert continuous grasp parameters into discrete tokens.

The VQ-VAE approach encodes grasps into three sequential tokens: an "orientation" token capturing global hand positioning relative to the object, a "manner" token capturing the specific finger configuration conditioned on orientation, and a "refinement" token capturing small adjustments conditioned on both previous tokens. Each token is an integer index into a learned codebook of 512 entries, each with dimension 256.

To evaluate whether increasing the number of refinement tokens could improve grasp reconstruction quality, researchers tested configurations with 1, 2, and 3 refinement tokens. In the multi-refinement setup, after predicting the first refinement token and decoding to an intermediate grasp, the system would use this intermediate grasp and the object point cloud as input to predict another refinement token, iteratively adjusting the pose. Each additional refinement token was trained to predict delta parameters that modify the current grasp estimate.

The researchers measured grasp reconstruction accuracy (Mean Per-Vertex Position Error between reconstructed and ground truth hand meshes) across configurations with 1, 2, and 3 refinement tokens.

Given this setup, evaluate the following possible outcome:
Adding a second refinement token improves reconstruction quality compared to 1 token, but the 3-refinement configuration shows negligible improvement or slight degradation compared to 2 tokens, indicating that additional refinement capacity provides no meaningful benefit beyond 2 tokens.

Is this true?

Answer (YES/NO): NO